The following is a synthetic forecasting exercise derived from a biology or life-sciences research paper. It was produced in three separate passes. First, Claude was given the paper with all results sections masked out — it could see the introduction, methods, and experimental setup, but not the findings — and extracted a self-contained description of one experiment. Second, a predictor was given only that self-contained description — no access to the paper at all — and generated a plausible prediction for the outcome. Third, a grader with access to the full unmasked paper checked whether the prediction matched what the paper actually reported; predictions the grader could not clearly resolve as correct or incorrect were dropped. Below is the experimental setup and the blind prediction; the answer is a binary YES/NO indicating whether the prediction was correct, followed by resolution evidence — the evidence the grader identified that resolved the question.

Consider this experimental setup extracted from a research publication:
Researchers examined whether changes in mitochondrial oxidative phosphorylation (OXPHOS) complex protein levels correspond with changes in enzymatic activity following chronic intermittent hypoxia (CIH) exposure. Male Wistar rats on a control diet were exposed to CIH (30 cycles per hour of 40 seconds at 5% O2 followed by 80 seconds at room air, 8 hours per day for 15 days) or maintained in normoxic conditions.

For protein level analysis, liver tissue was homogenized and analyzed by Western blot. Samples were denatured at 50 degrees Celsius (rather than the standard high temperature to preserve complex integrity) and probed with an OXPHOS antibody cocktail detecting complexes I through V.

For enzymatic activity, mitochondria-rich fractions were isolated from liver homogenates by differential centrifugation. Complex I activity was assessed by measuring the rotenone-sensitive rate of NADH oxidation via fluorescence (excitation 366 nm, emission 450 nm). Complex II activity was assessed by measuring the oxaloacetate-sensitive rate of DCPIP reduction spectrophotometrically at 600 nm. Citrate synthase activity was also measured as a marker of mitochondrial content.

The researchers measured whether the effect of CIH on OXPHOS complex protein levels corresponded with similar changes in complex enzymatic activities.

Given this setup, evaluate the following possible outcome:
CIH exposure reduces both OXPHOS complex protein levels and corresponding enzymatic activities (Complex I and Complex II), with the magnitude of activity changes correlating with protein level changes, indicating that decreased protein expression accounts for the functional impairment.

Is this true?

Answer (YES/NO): NO